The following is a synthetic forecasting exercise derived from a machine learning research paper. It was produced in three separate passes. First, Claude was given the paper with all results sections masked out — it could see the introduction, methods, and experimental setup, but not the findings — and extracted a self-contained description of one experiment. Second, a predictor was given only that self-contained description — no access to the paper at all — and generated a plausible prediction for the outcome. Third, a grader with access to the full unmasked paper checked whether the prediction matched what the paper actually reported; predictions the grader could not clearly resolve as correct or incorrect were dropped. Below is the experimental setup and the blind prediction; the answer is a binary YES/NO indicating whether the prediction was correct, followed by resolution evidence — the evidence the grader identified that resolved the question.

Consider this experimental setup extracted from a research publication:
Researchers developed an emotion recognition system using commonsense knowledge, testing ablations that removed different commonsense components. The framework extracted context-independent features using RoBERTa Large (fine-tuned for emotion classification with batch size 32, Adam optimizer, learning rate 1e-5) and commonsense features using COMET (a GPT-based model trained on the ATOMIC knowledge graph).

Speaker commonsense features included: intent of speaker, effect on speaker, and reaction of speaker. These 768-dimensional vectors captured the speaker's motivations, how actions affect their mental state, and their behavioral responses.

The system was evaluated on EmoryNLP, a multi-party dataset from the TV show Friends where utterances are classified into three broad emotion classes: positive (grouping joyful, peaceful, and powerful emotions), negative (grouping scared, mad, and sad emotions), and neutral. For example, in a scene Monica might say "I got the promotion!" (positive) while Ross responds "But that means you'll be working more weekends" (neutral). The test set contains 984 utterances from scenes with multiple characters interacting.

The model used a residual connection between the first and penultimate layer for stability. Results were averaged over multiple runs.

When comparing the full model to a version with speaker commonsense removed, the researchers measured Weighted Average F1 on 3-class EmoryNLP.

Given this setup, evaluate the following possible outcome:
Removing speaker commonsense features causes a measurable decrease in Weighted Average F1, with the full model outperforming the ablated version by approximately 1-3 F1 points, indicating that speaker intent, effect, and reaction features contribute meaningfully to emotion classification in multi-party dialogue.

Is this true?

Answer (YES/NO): YES